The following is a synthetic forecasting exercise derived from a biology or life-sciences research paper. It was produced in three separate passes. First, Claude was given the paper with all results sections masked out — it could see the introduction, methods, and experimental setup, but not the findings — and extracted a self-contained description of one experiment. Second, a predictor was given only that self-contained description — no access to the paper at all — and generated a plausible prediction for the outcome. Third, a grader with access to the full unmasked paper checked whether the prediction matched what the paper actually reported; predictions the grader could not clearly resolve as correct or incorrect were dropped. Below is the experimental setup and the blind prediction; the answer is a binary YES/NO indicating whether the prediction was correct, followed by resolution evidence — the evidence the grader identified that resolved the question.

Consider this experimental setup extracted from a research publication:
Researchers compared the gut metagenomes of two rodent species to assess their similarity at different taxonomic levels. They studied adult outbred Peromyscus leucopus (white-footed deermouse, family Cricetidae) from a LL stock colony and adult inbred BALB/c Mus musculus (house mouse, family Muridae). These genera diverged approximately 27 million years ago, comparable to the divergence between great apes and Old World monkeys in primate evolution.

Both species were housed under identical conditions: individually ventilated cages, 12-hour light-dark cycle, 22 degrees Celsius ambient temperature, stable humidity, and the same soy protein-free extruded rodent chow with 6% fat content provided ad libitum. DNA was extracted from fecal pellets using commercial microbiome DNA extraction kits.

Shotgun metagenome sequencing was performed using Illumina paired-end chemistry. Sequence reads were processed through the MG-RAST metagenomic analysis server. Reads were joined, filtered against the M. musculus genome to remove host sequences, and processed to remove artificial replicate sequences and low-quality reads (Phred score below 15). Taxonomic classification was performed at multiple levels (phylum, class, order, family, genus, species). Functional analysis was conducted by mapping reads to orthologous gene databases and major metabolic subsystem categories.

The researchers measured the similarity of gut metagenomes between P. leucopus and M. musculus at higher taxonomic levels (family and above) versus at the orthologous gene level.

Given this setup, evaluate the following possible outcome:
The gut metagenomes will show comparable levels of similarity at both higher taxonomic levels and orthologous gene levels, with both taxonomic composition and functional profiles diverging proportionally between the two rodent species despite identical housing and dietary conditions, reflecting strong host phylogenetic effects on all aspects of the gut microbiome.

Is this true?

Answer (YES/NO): NO